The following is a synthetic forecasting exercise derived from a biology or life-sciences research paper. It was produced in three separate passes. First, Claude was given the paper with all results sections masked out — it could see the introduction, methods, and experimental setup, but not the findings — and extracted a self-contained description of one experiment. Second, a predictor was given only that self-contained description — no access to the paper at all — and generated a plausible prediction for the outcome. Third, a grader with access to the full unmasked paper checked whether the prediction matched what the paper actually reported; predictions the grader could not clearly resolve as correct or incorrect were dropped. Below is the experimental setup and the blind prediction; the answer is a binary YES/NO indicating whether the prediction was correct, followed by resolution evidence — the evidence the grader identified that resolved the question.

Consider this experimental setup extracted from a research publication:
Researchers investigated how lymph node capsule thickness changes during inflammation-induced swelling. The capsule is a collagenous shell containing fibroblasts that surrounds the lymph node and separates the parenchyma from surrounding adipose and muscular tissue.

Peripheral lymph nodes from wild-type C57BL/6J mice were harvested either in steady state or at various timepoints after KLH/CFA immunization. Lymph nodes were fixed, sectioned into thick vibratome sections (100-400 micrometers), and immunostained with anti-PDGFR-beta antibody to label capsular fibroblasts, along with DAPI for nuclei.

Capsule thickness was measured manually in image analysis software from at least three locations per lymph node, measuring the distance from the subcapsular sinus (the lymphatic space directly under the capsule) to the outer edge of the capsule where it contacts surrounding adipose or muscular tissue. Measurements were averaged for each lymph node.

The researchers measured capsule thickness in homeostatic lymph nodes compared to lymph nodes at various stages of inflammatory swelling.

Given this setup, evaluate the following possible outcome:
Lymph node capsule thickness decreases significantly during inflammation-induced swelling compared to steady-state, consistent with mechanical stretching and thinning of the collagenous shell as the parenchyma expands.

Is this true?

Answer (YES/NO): NO